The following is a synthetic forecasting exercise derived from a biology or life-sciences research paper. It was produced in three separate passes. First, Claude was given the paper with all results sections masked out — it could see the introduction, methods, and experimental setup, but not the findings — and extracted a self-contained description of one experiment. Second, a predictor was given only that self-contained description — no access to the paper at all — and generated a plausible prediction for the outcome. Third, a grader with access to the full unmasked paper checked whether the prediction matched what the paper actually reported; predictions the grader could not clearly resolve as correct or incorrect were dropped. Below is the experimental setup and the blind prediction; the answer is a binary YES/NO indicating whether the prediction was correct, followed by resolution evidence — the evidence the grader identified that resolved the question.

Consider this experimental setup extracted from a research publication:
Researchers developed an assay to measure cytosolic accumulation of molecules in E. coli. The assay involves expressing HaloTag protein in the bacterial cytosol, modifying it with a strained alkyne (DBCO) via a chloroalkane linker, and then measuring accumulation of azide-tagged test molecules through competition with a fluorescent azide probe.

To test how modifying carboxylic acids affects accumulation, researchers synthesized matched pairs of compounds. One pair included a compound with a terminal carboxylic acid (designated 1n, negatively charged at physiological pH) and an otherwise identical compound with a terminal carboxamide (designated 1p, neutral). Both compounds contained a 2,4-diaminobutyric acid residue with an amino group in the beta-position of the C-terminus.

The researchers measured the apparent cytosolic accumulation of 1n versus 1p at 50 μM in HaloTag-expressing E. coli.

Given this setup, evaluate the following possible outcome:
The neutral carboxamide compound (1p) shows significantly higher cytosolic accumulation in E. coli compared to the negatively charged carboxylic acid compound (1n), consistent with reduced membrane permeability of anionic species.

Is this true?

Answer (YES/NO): YES